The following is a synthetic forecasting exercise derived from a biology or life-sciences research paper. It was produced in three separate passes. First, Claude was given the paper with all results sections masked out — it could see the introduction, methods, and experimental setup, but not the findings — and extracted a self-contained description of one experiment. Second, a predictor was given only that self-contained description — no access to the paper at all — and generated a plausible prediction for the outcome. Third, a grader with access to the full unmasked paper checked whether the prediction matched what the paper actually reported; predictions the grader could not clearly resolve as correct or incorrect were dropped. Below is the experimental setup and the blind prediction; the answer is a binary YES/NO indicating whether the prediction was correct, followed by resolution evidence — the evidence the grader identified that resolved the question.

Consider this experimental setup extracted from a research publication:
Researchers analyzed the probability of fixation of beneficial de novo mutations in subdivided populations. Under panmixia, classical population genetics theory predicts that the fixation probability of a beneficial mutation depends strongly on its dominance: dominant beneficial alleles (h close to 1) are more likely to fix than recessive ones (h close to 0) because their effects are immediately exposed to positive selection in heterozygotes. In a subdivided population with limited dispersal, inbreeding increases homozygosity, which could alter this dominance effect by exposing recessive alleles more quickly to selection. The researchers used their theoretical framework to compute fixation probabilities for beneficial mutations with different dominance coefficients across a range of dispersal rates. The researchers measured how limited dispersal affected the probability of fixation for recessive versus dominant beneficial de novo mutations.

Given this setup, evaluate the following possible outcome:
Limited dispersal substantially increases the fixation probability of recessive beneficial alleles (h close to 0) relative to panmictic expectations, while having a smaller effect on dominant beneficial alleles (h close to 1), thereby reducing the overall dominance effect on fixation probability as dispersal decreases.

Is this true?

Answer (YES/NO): NO